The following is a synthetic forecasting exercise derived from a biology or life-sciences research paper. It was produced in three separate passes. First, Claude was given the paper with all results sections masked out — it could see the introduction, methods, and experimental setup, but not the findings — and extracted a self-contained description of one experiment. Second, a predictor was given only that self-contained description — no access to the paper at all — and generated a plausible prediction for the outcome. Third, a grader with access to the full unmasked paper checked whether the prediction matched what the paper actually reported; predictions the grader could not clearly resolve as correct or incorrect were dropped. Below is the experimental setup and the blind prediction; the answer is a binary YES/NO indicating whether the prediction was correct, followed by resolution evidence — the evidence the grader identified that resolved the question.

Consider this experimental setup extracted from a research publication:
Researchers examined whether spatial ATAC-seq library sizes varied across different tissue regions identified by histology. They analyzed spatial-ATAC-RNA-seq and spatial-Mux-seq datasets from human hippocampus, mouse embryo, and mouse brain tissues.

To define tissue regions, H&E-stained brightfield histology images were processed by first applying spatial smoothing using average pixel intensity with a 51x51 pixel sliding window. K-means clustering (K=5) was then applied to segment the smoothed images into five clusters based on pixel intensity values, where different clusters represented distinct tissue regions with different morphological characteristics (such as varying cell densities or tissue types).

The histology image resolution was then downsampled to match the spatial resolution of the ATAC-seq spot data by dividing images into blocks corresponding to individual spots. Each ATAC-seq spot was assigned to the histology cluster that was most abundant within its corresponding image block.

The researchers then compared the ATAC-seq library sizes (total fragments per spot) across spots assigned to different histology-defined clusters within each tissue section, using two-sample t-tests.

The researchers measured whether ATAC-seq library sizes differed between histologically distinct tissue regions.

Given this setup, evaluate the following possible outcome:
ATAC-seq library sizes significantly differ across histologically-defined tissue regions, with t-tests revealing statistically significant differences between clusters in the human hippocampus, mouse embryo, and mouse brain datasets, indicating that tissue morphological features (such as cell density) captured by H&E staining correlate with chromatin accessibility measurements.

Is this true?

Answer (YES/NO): YES